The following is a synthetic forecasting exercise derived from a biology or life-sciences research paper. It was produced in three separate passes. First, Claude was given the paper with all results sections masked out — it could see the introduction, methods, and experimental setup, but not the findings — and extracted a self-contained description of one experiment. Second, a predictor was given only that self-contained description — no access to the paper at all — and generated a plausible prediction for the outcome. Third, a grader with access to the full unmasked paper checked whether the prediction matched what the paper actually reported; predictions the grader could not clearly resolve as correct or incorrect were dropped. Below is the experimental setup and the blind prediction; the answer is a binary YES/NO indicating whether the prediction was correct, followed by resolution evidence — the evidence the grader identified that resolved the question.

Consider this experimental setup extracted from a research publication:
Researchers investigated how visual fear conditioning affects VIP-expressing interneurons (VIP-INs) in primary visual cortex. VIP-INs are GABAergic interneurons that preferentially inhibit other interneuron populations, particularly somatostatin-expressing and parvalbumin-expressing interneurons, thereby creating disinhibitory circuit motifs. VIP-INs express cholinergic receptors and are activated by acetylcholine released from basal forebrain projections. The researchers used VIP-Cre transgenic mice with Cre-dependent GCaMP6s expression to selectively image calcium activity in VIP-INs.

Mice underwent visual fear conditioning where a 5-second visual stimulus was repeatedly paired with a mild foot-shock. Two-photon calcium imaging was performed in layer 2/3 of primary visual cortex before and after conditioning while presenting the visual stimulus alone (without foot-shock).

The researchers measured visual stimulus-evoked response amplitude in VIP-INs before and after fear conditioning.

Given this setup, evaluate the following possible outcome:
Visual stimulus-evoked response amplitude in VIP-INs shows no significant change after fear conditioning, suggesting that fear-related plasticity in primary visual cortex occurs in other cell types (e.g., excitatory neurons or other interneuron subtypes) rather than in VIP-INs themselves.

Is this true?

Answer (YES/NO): NO